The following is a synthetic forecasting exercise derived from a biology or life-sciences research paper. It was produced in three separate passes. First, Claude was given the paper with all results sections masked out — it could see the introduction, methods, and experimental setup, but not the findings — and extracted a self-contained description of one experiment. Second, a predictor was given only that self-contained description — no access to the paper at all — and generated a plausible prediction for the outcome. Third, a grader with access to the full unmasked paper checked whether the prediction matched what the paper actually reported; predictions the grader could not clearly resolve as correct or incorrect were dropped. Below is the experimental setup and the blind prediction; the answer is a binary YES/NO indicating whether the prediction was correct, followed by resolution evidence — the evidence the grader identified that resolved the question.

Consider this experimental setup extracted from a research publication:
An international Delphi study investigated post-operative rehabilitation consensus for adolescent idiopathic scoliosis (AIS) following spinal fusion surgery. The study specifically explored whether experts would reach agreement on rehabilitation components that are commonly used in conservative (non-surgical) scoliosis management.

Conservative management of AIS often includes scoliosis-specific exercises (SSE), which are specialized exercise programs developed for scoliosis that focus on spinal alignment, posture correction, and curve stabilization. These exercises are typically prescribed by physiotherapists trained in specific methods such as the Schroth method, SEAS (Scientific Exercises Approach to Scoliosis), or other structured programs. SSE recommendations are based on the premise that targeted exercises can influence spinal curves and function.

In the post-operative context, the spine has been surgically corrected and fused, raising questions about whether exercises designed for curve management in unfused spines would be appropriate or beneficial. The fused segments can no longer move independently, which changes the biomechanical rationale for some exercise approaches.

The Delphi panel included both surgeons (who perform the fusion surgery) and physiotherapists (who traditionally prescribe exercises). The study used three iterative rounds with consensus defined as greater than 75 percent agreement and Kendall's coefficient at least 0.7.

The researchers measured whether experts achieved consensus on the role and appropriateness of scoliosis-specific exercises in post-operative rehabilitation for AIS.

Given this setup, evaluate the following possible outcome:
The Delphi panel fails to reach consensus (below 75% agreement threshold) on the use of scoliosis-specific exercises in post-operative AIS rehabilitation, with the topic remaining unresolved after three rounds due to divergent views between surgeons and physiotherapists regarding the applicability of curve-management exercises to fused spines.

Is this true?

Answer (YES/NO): YES